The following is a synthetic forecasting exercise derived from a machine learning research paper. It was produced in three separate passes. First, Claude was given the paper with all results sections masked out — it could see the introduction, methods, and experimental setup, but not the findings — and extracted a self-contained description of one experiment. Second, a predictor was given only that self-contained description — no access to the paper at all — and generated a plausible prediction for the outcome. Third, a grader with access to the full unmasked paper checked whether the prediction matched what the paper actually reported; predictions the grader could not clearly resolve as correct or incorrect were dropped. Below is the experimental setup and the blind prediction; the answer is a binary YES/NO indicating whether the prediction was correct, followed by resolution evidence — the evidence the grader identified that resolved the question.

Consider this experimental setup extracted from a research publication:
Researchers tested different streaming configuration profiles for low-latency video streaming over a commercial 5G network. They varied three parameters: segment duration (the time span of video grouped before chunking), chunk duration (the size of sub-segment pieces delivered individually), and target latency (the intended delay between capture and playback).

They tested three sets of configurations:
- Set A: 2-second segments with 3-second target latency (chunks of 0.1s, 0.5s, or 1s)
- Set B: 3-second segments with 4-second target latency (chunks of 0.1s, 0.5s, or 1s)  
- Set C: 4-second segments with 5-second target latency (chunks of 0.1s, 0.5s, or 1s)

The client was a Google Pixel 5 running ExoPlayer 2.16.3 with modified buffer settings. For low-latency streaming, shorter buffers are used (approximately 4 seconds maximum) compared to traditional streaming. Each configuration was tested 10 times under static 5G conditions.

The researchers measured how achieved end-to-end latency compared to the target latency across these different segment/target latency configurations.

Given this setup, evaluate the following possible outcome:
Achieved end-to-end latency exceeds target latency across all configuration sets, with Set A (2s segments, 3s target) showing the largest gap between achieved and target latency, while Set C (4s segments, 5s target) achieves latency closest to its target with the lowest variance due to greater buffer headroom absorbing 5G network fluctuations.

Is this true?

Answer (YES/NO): NO